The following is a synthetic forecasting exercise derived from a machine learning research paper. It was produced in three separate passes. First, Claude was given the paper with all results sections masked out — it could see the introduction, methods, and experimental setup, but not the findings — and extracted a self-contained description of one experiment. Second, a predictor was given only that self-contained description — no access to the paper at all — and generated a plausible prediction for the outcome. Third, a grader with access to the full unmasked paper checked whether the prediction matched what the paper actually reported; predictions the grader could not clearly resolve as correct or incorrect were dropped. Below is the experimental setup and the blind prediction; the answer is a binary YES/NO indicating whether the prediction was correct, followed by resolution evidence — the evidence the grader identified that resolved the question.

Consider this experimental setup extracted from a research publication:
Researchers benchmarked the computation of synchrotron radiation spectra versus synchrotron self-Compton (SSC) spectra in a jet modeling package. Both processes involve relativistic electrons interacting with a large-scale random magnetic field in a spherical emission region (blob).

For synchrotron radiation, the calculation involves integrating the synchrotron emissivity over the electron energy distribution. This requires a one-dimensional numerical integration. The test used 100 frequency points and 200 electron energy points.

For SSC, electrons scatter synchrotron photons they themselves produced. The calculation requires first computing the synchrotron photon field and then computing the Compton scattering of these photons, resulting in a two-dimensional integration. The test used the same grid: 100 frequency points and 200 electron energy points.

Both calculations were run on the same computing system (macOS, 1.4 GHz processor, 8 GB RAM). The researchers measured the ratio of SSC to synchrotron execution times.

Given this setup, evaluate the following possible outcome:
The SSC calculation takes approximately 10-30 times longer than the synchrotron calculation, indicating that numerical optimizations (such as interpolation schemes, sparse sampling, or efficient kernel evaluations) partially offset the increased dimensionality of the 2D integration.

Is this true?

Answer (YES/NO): NO